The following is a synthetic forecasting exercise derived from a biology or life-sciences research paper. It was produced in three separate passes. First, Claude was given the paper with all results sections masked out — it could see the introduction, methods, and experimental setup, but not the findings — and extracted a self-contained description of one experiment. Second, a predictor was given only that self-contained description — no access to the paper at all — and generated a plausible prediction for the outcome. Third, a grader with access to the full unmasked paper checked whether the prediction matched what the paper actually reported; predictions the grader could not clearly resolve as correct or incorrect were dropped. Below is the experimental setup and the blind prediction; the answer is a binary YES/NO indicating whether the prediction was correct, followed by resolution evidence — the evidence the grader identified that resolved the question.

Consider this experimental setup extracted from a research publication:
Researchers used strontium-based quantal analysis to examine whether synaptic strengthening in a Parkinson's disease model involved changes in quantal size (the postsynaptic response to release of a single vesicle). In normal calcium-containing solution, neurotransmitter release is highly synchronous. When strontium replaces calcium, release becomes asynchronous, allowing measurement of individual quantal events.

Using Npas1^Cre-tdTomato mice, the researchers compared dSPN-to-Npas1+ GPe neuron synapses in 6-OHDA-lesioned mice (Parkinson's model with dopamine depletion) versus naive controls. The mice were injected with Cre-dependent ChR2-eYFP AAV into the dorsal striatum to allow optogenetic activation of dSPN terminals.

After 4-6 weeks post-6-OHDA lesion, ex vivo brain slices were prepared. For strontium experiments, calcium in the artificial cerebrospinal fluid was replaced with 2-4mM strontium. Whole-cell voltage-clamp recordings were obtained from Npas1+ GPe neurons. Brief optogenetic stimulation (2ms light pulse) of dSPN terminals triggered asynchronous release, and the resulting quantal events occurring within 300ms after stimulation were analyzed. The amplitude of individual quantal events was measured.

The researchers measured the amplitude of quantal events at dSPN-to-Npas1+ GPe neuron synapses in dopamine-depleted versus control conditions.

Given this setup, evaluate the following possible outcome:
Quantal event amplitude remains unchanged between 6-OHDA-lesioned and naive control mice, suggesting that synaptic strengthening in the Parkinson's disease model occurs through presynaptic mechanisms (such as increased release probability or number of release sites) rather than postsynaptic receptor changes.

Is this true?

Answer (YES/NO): YES